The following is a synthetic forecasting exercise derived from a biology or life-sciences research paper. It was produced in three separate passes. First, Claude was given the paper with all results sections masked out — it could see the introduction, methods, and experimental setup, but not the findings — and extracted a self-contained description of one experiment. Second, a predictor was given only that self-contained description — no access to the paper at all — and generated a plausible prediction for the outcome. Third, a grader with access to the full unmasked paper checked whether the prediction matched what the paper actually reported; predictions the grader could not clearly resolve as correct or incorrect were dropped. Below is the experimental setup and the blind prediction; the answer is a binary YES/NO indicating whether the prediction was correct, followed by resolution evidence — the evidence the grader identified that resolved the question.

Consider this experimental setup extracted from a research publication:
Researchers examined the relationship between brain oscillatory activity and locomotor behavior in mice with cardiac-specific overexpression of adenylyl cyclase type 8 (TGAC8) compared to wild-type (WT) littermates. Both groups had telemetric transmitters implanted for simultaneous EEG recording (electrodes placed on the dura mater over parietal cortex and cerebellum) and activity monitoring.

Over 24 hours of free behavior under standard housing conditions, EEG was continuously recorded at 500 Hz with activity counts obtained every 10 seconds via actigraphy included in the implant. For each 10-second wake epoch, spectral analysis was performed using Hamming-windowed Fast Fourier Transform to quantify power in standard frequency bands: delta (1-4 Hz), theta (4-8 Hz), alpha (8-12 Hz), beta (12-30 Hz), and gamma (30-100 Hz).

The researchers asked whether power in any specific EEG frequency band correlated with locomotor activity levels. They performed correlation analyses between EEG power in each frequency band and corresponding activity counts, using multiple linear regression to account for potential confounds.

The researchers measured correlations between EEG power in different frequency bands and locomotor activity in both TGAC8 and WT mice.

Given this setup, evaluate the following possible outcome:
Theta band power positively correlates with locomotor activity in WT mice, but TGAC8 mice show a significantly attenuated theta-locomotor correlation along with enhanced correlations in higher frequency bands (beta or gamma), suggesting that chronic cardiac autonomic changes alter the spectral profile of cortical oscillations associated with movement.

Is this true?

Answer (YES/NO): YES